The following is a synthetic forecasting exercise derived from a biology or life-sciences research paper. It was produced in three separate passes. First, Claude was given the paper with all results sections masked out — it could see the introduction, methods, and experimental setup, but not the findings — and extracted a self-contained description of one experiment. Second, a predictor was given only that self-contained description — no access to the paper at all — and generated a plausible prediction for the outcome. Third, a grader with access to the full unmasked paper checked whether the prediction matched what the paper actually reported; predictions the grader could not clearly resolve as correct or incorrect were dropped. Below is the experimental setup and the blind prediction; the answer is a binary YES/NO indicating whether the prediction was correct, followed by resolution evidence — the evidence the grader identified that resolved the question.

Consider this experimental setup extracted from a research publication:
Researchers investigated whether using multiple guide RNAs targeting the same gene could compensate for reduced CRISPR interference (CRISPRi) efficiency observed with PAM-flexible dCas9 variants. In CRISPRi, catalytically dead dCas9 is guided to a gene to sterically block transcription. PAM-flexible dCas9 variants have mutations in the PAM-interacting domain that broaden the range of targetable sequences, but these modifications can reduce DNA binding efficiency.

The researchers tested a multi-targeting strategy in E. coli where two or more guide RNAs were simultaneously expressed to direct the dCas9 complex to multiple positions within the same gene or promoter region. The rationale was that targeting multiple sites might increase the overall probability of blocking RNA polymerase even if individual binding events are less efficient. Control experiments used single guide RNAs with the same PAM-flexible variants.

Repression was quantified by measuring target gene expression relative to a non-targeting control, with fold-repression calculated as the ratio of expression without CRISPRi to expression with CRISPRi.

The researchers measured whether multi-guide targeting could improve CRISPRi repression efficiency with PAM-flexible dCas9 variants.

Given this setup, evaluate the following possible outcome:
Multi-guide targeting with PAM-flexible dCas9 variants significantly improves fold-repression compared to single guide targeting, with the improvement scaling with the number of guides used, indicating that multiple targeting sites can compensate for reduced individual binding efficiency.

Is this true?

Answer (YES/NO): NO